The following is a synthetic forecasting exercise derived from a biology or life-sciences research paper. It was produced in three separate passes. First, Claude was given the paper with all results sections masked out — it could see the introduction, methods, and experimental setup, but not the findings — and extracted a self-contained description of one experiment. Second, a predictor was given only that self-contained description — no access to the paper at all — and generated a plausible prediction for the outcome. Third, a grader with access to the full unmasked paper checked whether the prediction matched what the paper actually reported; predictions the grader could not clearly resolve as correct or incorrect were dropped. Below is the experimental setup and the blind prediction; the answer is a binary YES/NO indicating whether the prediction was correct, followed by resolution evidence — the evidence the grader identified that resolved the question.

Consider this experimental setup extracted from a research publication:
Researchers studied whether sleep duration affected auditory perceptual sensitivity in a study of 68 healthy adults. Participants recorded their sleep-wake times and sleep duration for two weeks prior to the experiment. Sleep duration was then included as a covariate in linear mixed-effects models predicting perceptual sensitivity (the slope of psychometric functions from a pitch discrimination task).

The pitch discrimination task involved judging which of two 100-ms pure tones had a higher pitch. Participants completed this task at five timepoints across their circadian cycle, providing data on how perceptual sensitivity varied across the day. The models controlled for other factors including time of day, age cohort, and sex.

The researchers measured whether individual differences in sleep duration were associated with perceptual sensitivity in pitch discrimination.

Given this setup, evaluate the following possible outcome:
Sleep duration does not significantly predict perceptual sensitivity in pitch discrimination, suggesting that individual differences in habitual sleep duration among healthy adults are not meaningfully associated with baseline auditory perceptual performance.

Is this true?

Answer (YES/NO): YES